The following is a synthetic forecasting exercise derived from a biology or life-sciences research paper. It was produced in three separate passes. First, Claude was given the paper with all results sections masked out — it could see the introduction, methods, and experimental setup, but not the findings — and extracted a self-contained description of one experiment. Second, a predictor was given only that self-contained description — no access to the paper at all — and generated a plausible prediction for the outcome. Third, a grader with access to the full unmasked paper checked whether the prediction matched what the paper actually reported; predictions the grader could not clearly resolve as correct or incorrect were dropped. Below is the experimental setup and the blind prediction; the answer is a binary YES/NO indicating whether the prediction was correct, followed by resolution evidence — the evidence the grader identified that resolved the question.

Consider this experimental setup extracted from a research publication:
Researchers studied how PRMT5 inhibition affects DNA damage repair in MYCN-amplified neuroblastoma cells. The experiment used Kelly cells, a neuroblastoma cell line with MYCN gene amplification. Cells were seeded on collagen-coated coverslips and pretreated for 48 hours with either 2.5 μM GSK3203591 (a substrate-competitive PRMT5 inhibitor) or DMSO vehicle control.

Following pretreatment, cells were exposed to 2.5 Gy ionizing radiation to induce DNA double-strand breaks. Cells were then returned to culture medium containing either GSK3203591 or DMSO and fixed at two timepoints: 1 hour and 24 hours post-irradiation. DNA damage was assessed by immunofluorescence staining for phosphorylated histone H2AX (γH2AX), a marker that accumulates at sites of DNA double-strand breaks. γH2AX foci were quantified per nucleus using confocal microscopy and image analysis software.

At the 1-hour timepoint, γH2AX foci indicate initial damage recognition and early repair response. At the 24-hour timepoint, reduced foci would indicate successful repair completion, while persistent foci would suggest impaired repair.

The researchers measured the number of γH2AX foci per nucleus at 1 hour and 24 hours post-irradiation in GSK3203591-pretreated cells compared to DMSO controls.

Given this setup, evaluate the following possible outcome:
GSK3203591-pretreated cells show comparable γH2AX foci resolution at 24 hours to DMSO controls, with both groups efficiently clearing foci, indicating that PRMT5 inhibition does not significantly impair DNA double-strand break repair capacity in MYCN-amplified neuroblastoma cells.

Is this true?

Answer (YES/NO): NO